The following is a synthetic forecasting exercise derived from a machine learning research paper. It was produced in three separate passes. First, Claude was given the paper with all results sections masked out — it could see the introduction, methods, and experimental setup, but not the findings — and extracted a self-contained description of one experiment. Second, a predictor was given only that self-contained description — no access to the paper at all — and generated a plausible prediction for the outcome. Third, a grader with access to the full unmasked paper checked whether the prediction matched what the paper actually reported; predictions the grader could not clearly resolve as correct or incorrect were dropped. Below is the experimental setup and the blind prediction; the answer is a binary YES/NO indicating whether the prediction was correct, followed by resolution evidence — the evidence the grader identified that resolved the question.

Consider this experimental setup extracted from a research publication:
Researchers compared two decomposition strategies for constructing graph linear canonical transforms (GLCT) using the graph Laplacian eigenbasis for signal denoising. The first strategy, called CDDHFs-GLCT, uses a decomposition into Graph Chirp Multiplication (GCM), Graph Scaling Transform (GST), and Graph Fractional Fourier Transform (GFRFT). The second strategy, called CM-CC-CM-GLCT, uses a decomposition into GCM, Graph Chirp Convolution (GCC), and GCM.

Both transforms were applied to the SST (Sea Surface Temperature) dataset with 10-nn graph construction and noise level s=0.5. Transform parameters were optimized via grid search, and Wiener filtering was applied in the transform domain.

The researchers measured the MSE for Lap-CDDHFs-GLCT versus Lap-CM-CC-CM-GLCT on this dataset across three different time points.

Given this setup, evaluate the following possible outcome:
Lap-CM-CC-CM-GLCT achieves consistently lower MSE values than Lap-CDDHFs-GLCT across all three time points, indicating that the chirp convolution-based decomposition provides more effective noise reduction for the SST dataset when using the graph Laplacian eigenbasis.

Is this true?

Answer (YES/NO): NO